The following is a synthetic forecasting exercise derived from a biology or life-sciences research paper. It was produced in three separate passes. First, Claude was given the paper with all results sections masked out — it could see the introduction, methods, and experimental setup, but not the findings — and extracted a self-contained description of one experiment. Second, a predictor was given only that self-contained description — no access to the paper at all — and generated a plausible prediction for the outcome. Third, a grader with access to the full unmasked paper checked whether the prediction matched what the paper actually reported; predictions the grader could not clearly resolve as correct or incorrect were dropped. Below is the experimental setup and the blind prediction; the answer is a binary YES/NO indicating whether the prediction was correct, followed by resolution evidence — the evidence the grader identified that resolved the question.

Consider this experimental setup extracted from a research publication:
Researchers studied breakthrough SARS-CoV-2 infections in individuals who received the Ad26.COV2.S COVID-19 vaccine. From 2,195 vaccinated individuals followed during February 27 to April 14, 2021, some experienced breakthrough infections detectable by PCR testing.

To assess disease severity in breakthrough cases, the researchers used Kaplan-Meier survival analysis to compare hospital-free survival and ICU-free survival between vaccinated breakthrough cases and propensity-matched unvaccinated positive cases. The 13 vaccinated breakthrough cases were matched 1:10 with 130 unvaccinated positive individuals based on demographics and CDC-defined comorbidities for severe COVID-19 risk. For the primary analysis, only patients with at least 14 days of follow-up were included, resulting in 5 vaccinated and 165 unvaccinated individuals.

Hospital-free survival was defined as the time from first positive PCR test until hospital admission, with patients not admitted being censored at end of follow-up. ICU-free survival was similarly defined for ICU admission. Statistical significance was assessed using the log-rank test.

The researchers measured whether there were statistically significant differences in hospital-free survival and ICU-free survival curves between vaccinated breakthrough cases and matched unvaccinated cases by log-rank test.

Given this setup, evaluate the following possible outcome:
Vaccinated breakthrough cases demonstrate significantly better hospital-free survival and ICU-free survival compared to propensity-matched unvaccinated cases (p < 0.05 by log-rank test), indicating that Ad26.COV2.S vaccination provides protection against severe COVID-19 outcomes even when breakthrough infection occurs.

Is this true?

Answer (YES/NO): NO